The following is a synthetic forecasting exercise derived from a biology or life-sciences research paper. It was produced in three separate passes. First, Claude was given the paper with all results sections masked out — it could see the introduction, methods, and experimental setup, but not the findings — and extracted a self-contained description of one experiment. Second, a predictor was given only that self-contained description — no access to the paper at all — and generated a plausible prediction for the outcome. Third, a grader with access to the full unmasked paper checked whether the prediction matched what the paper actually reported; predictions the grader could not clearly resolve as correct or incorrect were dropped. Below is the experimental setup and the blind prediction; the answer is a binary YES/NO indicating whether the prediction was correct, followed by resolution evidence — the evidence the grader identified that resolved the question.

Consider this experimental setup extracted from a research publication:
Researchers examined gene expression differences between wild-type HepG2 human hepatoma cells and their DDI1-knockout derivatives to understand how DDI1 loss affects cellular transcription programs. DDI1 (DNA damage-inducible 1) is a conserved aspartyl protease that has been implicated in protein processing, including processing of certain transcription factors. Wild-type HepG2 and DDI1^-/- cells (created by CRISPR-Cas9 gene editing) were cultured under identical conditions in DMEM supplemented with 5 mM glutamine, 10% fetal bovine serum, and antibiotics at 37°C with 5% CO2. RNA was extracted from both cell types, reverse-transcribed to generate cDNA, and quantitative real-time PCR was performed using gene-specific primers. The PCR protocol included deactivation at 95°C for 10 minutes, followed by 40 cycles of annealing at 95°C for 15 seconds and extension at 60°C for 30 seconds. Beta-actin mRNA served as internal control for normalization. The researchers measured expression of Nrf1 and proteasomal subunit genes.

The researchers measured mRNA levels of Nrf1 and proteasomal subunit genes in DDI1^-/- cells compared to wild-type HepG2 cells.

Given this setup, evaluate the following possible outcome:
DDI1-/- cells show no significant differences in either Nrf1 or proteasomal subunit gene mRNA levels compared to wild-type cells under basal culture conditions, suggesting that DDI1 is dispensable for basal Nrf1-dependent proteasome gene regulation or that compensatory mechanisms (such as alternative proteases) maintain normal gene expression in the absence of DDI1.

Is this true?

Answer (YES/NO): NO